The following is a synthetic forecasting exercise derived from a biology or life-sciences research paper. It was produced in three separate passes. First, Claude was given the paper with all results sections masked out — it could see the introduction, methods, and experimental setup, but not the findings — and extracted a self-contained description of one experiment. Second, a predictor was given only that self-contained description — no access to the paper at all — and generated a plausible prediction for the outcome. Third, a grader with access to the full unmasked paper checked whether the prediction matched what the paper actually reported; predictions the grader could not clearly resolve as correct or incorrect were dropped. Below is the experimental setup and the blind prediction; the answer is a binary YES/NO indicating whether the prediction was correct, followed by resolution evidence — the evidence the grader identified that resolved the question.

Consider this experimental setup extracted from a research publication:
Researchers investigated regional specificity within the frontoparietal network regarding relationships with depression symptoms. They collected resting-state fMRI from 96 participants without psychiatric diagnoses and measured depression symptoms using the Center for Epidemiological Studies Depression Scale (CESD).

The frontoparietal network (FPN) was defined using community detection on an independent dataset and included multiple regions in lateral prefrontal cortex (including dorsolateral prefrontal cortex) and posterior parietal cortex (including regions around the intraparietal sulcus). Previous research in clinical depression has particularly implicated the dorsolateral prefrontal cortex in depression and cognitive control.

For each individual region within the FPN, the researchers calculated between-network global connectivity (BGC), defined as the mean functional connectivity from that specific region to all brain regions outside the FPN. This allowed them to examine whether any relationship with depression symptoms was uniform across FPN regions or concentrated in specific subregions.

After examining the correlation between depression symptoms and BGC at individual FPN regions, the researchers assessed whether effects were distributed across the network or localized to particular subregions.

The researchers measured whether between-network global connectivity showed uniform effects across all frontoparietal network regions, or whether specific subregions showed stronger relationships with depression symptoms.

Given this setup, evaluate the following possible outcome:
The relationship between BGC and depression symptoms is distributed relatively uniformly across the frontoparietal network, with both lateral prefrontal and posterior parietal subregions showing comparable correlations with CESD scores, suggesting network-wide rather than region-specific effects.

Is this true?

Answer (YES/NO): YES